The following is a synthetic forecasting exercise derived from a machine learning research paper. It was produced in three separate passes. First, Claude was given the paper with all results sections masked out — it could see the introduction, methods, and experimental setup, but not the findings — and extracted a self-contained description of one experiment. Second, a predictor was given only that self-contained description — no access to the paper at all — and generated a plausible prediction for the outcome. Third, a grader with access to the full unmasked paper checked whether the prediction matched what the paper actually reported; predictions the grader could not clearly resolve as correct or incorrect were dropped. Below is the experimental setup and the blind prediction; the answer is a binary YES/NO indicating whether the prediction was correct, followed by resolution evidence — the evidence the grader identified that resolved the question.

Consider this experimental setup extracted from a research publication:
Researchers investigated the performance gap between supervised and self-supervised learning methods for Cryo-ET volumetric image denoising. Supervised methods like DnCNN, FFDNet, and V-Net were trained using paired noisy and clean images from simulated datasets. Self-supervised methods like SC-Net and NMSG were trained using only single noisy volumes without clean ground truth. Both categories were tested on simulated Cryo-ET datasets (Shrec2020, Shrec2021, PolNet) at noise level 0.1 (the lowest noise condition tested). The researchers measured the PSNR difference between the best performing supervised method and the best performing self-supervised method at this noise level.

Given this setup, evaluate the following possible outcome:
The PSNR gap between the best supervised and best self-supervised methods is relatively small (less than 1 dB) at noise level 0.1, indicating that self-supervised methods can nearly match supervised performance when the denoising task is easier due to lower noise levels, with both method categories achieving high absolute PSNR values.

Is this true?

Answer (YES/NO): NO